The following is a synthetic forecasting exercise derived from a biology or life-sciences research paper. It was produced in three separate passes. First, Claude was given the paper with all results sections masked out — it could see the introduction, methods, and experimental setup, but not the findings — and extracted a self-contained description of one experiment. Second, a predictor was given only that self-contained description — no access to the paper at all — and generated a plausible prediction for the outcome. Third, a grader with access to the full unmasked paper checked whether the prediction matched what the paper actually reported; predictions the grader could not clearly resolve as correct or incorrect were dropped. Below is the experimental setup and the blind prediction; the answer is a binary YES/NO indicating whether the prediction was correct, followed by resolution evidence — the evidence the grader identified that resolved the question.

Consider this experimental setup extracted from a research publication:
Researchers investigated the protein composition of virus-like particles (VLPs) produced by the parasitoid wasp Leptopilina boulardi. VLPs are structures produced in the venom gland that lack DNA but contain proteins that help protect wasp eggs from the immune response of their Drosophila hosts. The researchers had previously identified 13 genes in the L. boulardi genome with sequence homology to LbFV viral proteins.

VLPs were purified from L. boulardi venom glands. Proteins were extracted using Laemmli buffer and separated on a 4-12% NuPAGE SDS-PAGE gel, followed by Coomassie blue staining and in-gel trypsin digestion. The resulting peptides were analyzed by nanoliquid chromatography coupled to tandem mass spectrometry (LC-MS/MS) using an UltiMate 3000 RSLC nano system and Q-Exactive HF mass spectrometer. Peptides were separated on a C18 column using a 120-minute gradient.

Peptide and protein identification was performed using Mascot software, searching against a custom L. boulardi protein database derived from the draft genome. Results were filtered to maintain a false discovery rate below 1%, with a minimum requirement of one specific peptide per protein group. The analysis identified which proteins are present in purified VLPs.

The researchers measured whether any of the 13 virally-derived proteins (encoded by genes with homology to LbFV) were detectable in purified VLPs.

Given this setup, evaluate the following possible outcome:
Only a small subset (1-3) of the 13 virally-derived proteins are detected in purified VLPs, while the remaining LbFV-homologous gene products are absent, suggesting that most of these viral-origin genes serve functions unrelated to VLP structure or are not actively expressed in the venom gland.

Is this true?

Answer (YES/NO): NO